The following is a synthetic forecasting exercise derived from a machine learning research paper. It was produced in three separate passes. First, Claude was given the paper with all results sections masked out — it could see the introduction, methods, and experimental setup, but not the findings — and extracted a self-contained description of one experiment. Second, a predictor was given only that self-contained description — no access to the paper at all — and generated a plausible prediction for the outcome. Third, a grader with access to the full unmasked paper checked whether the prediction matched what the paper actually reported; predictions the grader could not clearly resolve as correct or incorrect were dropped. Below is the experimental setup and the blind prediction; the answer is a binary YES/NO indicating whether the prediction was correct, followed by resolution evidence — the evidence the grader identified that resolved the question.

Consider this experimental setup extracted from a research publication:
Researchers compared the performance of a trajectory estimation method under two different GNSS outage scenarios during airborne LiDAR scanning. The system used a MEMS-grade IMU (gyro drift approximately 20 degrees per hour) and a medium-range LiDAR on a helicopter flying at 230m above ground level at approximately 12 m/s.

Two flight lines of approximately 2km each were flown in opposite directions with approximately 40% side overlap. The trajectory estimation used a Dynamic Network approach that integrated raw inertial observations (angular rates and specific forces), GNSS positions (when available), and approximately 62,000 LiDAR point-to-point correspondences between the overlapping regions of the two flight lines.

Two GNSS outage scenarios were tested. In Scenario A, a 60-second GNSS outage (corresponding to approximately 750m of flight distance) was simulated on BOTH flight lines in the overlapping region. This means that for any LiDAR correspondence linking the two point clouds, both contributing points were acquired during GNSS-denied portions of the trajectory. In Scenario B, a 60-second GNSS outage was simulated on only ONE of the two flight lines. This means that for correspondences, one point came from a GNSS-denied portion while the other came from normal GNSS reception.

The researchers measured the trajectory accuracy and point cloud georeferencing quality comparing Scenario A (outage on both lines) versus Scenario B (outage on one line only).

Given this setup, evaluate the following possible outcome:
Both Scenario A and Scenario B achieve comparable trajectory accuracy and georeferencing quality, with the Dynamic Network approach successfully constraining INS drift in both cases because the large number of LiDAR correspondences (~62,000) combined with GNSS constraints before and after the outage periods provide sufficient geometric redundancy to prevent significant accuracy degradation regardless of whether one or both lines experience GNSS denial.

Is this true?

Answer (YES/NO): NO